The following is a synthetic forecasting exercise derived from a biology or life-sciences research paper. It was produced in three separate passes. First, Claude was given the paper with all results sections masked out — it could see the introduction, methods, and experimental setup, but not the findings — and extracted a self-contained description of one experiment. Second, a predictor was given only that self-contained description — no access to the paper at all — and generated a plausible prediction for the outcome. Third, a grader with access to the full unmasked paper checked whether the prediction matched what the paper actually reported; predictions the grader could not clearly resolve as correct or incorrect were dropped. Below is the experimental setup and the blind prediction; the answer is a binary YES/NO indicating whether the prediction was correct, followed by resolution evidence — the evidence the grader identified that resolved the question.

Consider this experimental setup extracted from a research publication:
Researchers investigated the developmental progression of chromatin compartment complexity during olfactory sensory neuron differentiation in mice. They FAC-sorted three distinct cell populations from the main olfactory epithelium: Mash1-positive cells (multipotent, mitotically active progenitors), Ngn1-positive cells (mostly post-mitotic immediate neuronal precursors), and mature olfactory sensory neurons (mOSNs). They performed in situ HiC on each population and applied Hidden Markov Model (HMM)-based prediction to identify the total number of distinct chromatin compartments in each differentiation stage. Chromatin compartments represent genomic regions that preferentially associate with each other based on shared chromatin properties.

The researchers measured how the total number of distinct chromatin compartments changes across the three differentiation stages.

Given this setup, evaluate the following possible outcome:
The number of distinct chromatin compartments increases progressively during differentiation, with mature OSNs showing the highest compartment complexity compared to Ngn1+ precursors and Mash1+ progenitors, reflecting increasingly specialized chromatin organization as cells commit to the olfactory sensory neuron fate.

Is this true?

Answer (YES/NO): YES